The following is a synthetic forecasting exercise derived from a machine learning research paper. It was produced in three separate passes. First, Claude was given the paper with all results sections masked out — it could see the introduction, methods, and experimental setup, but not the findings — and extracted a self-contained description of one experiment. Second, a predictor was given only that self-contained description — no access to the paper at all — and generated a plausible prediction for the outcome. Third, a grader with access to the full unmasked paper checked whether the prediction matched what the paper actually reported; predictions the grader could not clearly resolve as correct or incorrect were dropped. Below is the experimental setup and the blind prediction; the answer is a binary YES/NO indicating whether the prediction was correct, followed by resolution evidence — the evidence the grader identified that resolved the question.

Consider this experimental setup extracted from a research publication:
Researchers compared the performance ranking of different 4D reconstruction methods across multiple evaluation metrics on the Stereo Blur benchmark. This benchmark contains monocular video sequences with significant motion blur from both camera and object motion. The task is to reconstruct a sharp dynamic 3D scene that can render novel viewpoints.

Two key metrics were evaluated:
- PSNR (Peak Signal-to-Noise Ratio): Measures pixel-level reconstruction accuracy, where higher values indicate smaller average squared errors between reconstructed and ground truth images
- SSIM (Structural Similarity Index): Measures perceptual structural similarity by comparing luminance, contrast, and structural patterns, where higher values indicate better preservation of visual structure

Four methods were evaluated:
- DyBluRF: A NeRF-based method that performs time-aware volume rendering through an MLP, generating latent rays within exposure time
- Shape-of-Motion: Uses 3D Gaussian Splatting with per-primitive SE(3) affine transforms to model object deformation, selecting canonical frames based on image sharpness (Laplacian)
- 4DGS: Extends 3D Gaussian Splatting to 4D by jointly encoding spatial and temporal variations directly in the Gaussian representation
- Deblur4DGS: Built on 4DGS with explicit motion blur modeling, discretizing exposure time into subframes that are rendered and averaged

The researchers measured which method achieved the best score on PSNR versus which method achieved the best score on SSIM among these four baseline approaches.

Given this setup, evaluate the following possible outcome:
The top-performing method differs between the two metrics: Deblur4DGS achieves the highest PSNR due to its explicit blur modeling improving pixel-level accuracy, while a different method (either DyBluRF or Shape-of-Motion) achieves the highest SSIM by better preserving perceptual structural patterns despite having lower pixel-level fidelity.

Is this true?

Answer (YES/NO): YES